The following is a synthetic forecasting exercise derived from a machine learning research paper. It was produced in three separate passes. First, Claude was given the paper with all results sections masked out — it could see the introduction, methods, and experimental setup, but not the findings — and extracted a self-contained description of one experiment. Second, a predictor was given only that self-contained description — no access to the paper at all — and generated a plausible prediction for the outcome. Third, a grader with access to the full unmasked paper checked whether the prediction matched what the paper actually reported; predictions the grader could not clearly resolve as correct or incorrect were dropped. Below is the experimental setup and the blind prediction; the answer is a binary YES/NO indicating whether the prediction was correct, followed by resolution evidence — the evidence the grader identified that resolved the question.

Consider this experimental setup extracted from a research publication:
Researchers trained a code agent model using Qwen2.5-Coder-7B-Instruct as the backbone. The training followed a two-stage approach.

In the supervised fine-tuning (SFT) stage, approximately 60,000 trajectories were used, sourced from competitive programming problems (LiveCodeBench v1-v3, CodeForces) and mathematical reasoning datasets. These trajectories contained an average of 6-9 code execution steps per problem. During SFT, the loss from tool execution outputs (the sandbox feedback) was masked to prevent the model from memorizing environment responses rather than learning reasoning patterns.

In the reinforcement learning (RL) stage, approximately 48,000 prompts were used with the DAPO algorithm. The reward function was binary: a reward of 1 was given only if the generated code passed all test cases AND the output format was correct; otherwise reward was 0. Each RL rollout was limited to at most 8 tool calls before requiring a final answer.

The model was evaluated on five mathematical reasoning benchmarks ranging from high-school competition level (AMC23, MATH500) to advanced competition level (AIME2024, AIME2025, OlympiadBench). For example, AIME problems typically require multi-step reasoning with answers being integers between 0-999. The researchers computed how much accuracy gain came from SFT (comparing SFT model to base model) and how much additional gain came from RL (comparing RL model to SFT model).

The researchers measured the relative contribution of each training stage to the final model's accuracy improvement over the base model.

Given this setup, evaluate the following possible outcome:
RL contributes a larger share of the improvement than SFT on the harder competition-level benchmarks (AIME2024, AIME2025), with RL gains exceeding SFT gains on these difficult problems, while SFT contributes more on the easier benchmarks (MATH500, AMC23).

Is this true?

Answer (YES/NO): NO